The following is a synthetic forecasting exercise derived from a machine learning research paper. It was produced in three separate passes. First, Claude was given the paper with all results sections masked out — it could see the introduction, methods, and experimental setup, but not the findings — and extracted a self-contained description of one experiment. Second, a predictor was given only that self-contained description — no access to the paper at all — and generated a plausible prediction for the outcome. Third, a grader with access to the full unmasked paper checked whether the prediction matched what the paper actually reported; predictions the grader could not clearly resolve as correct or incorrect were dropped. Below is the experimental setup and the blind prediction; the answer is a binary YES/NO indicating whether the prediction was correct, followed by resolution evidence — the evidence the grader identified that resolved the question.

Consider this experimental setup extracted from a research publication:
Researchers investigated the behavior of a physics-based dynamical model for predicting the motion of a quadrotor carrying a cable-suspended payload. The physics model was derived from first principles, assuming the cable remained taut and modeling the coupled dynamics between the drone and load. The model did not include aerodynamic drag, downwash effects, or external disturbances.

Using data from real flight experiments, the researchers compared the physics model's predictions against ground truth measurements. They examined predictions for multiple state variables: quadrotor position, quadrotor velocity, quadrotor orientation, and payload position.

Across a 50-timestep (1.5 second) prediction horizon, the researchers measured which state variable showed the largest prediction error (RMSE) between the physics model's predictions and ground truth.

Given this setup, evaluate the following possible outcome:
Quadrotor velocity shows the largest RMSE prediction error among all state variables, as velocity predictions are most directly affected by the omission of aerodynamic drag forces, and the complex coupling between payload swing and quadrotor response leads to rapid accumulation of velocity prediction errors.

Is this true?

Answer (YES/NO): YES